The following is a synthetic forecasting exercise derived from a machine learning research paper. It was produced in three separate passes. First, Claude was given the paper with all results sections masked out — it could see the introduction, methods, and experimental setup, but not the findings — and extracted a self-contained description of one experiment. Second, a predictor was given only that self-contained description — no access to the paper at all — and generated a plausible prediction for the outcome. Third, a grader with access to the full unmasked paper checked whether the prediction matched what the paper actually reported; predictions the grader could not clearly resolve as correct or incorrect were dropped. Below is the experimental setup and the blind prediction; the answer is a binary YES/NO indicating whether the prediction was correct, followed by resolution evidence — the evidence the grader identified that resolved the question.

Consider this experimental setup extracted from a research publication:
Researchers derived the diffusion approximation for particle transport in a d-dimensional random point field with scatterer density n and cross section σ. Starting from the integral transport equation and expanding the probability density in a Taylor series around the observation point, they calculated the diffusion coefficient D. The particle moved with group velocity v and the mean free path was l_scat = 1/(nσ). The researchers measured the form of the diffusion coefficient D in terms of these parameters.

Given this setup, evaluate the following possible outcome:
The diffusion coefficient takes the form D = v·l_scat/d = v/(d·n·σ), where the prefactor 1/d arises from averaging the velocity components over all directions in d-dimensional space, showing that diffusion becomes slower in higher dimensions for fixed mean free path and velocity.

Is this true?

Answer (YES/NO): YES